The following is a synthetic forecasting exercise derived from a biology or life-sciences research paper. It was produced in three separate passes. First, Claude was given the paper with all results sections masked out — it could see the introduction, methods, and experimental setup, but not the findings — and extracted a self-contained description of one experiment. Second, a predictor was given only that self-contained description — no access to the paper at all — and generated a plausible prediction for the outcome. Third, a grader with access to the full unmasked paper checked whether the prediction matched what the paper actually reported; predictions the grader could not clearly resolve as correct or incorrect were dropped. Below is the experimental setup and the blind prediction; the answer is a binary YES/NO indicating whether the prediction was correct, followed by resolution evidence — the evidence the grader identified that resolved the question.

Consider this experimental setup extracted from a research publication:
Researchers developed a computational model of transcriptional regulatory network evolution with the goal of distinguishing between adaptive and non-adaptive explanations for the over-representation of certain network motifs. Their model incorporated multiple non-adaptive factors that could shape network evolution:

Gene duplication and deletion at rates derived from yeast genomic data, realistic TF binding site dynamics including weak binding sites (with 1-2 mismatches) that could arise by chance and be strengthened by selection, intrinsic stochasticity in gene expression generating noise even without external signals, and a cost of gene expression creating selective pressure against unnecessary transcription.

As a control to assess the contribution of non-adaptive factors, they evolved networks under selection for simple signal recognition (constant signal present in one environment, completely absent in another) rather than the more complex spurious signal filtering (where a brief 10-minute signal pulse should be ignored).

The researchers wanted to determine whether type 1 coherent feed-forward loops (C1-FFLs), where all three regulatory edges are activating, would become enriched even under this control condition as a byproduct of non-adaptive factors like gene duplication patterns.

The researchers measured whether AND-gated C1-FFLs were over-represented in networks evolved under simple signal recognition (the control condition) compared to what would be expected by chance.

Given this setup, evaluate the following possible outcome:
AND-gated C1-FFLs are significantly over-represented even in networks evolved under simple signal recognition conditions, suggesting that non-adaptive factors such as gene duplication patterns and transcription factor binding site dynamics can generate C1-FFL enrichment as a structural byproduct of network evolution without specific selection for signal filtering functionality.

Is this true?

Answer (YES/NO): NO